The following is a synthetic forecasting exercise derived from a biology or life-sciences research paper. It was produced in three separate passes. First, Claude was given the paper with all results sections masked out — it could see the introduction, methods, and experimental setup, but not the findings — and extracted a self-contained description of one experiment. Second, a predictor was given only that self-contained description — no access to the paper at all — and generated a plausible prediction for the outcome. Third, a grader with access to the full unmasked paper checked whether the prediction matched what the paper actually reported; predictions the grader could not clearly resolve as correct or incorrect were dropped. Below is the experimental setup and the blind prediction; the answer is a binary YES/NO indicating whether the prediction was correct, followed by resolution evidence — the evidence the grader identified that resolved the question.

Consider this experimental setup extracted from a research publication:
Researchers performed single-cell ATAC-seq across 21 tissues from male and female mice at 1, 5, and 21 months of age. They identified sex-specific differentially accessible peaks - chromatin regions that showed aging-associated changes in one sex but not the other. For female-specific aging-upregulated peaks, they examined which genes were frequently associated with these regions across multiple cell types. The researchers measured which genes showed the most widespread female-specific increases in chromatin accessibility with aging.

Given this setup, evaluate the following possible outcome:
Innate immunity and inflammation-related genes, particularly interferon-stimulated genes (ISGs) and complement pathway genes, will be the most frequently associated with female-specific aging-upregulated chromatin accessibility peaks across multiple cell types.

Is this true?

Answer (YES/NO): NO